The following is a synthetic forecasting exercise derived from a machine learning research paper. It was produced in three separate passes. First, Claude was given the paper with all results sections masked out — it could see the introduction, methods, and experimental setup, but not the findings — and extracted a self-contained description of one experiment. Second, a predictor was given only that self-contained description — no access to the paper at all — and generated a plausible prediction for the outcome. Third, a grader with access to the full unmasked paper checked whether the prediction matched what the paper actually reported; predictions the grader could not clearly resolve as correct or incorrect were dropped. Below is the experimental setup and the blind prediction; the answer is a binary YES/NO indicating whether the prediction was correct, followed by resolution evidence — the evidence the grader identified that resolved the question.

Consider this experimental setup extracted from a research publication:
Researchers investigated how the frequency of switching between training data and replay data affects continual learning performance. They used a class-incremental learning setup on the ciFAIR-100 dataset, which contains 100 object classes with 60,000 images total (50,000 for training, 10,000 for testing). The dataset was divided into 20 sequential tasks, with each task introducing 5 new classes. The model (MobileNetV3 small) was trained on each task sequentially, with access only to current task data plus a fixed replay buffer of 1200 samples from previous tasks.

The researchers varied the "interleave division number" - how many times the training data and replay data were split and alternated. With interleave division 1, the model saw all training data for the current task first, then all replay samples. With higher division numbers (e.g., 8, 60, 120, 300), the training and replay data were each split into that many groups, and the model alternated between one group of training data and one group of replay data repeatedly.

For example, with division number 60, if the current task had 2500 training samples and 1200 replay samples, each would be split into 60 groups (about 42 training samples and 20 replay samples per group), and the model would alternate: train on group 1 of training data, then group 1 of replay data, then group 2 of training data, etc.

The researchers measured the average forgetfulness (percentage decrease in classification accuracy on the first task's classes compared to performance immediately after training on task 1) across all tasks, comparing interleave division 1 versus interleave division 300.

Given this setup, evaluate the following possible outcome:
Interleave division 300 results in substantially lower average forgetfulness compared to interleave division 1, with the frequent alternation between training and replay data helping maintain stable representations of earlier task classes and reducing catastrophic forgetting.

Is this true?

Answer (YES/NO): YES